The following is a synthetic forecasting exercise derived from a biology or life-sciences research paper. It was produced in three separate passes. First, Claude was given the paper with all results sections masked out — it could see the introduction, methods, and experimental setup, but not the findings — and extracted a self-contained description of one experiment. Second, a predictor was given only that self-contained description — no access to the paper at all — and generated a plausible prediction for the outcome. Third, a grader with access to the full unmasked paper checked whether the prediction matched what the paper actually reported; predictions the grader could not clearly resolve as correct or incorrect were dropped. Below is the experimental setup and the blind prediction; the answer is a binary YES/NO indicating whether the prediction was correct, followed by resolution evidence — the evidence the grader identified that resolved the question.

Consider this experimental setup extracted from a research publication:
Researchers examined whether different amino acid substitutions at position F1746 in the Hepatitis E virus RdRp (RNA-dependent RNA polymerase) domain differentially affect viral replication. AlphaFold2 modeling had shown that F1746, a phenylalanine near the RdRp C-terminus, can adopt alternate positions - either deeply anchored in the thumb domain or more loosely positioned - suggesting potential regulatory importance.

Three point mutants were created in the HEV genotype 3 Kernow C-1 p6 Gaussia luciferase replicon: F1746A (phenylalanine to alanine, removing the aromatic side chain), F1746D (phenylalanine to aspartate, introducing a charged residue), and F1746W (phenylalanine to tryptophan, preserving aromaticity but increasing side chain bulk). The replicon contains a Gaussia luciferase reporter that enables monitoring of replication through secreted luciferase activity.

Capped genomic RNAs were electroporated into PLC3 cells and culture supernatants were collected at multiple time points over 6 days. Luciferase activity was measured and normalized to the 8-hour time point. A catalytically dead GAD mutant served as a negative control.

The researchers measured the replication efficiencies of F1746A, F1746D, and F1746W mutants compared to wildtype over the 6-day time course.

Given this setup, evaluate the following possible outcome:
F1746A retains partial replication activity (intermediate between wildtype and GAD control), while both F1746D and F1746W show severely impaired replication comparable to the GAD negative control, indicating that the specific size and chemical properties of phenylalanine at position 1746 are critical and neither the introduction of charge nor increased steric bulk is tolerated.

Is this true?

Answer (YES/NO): NO